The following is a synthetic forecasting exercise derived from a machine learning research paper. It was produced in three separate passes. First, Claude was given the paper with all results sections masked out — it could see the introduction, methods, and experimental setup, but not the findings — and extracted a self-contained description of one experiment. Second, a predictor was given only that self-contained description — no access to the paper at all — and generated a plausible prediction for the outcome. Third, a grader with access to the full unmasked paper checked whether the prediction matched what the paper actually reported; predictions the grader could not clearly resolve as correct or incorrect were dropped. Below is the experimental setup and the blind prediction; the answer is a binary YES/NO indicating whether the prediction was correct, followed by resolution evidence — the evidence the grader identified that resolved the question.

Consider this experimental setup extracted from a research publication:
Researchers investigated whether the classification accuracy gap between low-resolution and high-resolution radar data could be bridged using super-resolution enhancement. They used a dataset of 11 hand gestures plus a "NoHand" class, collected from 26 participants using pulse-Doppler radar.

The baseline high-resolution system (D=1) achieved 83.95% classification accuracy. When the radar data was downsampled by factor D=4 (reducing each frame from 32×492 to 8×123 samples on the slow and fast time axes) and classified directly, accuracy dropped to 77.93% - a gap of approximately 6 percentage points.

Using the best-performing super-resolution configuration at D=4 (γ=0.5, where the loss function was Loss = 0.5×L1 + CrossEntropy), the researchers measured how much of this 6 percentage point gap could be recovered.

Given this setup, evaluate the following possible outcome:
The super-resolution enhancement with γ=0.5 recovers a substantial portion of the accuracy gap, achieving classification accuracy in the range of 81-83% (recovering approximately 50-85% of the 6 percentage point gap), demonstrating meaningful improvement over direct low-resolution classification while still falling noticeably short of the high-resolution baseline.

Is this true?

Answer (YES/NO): YES